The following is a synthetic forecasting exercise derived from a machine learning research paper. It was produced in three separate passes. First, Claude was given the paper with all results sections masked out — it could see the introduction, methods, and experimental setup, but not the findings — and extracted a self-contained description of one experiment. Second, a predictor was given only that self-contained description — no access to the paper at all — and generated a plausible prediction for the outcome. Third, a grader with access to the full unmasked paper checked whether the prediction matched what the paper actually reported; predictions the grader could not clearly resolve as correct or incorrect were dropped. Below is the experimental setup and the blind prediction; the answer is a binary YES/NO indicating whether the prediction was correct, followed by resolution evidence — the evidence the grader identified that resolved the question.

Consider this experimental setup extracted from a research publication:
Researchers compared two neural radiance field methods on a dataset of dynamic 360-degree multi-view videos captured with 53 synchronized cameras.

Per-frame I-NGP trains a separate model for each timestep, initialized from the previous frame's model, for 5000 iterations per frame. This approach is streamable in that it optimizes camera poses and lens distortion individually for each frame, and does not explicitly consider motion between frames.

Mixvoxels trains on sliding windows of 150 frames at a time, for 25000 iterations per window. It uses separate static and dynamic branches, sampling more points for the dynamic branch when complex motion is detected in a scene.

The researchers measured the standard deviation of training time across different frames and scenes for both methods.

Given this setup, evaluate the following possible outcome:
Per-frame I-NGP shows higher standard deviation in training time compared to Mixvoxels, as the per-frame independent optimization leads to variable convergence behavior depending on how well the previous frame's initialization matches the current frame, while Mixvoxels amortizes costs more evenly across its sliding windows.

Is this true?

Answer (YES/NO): NO